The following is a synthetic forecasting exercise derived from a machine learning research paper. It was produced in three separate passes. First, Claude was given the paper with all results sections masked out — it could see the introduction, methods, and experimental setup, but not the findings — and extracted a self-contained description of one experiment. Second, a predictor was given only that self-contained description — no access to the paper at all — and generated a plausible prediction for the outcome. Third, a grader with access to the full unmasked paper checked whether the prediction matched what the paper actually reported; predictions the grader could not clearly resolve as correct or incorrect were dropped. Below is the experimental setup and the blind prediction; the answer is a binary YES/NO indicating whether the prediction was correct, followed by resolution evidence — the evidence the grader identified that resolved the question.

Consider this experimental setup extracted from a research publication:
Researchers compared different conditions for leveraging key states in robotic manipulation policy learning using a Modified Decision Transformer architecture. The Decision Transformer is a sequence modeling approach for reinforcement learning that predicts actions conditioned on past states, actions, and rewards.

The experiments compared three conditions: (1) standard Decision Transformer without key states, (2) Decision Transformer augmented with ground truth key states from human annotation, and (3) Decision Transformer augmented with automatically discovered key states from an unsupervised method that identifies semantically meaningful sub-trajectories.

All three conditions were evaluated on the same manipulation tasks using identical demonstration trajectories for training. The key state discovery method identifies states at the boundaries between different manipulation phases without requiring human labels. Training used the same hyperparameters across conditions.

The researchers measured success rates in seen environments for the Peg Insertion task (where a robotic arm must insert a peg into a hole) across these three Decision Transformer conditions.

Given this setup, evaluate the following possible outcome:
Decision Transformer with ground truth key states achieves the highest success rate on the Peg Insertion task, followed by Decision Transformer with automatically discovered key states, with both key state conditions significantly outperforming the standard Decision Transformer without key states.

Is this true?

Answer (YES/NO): NO